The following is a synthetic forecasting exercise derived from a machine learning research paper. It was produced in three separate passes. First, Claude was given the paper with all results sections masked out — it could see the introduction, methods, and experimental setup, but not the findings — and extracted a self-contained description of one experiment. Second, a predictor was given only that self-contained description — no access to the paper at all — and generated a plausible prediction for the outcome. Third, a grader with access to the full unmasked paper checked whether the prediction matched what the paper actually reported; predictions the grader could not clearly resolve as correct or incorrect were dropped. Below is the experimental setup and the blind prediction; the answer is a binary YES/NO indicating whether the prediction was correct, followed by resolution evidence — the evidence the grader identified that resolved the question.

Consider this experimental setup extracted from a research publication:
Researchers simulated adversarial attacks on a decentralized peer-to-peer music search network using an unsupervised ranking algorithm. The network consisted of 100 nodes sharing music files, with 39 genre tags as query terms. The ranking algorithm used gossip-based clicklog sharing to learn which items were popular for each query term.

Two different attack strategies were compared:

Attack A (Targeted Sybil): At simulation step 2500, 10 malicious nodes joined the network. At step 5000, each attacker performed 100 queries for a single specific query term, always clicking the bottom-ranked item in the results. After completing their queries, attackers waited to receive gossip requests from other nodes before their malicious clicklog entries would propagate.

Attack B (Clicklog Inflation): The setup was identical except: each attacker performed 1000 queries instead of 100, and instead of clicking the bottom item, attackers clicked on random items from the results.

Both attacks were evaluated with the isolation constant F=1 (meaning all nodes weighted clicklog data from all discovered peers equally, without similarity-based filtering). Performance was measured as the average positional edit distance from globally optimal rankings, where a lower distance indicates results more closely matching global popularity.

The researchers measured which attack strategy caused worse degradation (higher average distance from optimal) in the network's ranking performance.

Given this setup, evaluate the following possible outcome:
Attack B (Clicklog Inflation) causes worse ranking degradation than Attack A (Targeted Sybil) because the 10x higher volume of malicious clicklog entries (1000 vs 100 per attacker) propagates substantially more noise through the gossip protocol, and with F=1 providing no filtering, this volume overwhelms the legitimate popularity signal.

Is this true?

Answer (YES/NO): YES